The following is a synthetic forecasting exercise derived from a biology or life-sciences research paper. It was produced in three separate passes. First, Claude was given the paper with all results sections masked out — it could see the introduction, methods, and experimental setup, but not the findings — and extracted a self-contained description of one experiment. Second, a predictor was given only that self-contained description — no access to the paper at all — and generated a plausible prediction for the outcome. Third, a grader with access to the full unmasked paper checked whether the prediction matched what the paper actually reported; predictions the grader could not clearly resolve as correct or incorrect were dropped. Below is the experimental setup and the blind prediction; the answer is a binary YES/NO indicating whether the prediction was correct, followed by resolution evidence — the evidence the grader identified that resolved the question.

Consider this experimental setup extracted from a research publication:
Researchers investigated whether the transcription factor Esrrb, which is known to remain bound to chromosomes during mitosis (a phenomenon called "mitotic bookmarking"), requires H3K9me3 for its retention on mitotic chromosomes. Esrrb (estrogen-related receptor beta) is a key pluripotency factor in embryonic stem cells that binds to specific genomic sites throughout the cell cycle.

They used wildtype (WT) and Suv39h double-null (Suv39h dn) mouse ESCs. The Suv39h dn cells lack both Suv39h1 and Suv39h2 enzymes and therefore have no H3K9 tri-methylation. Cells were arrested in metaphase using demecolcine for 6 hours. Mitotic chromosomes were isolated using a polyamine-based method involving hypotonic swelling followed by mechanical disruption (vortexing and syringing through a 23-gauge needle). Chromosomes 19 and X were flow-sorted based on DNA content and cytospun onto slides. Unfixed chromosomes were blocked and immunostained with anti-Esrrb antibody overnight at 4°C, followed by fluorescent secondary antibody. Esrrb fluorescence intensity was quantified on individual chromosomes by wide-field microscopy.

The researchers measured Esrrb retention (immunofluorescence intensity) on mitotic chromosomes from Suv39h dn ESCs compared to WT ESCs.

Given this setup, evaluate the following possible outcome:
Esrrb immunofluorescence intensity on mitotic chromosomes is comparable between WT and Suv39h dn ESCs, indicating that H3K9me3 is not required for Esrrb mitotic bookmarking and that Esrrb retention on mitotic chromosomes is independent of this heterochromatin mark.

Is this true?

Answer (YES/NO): NO